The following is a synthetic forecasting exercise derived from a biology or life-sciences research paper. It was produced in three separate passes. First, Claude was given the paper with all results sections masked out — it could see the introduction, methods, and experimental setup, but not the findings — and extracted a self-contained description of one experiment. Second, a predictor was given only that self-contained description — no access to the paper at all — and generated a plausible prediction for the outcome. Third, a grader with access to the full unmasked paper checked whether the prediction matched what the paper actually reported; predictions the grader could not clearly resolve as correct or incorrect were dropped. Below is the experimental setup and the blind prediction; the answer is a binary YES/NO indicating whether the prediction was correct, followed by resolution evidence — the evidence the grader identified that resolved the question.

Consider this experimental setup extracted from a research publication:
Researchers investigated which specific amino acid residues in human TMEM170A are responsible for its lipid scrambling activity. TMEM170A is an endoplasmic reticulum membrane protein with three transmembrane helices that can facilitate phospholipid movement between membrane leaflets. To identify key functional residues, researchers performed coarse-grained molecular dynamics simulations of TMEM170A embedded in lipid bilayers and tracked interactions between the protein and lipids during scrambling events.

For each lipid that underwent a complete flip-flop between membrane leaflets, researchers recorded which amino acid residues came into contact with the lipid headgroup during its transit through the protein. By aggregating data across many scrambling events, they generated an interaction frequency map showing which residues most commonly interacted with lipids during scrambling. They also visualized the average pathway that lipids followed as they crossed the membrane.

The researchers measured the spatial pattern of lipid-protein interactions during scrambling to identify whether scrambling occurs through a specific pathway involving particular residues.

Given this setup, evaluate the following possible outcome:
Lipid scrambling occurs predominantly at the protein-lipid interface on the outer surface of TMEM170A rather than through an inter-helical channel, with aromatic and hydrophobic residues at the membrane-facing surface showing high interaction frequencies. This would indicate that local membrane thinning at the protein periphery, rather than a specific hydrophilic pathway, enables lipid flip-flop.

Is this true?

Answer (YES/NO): NO